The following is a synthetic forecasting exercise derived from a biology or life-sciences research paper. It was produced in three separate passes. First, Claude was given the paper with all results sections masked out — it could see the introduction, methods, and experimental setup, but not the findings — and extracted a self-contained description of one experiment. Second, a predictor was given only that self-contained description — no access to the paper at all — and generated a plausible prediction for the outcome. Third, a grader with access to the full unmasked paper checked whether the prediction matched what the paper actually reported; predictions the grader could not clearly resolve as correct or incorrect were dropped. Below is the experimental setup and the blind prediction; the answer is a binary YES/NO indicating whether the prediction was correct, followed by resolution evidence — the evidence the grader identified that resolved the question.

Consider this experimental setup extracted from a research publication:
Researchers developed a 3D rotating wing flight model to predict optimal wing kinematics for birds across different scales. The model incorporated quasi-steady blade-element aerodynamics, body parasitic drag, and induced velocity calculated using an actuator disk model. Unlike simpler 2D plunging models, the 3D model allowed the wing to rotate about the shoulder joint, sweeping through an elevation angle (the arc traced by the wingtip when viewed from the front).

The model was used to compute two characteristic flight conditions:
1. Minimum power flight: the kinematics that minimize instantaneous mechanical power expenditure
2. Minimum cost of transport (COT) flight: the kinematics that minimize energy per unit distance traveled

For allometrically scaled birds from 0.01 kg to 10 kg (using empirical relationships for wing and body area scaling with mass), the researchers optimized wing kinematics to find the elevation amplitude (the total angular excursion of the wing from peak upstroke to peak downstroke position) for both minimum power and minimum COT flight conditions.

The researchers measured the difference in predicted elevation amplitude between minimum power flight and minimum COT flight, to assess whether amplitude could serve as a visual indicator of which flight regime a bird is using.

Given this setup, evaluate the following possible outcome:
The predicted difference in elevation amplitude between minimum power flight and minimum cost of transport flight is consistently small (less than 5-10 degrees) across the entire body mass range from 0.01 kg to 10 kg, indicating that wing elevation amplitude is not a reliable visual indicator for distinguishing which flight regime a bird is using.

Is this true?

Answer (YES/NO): YES